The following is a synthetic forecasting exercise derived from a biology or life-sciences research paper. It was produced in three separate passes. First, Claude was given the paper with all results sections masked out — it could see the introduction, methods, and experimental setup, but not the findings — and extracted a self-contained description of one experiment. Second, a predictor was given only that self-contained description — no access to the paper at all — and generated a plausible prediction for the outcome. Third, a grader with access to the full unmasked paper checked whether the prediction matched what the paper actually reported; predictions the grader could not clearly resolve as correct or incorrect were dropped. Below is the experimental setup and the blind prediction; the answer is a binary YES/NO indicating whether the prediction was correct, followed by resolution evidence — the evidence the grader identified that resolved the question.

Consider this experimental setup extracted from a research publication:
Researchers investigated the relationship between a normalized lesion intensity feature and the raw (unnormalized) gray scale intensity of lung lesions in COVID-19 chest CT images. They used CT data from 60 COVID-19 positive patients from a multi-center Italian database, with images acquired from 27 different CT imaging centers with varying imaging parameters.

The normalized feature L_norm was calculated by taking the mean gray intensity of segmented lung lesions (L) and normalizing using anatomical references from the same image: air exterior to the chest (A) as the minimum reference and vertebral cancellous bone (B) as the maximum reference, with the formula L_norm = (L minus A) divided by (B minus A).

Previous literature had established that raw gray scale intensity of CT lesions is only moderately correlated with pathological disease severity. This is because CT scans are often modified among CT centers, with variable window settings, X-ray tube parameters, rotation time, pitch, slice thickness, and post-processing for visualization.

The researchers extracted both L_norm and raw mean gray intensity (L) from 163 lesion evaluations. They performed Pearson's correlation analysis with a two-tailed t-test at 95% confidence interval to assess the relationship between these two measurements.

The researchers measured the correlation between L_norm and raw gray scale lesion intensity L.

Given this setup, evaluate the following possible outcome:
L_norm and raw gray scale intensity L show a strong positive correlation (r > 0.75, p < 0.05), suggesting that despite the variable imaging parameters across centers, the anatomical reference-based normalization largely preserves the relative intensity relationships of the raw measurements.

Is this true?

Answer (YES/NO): NO